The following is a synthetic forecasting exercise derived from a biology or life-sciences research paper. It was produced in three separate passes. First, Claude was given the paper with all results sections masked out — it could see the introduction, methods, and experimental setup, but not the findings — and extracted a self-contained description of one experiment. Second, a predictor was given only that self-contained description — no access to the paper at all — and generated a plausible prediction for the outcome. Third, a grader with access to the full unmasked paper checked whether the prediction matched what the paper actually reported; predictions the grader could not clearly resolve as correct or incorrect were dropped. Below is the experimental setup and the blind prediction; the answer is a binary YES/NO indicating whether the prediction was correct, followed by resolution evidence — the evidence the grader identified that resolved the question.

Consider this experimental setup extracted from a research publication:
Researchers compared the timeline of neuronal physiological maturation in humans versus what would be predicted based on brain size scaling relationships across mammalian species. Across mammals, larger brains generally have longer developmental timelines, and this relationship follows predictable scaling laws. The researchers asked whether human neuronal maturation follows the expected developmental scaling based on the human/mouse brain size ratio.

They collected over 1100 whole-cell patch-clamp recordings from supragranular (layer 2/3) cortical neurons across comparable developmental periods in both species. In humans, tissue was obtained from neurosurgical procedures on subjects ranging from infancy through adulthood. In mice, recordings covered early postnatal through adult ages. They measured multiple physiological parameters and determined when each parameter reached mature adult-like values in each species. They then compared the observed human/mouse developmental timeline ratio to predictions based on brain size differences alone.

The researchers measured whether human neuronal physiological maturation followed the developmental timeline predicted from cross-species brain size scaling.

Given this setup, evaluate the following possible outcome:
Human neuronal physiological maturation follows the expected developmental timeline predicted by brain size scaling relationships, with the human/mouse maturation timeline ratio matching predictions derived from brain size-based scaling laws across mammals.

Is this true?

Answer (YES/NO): NO